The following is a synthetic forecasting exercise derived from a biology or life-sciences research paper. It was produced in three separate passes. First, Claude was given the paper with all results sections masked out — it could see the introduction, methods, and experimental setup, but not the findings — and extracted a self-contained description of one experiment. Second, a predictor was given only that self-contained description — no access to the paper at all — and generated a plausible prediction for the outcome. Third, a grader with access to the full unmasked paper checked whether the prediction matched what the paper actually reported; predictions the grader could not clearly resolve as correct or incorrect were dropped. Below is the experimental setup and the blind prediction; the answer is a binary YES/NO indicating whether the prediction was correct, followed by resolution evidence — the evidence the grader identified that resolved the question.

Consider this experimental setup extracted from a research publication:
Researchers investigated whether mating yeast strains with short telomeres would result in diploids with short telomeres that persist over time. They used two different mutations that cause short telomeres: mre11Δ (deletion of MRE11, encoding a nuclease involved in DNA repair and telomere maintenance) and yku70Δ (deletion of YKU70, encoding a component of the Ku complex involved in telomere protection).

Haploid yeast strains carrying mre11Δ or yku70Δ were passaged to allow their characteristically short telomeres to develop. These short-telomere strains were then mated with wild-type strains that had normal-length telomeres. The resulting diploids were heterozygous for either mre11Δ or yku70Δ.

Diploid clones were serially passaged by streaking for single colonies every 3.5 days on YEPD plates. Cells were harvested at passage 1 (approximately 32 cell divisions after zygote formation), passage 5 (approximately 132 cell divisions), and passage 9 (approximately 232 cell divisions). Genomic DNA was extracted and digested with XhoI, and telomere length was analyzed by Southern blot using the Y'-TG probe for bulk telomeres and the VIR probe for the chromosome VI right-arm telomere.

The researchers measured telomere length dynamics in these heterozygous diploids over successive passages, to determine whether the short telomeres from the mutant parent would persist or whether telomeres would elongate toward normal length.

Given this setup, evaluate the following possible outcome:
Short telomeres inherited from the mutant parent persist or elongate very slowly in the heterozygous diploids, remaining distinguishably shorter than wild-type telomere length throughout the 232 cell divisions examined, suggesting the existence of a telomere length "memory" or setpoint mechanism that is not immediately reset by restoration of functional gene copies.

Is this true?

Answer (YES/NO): NO